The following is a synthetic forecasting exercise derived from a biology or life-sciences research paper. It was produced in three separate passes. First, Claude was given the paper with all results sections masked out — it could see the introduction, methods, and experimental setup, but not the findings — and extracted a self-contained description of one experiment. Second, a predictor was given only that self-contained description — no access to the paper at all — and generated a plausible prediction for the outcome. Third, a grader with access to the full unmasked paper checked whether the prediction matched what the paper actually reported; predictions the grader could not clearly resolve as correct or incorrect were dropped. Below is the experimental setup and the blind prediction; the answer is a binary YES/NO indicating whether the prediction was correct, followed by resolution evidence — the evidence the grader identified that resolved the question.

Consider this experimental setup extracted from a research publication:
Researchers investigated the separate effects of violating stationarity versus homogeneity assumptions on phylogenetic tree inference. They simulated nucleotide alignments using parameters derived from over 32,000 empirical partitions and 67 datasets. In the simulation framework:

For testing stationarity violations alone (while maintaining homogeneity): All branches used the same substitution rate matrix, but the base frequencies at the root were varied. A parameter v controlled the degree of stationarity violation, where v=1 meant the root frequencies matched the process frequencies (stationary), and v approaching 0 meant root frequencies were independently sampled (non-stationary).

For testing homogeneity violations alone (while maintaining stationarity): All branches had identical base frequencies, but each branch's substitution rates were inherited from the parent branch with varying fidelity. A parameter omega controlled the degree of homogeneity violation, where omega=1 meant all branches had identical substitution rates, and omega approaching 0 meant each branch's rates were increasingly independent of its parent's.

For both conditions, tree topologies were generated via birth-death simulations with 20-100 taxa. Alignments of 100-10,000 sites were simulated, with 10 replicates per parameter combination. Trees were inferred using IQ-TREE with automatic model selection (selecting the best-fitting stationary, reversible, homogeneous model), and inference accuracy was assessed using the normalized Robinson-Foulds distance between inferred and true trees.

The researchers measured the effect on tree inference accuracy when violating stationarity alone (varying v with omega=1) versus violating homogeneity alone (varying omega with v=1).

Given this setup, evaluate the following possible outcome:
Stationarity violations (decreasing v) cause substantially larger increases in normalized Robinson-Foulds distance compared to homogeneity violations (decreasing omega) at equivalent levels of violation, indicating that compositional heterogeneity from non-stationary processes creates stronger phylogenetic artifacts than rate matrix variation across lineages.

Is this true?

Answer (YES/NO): NO